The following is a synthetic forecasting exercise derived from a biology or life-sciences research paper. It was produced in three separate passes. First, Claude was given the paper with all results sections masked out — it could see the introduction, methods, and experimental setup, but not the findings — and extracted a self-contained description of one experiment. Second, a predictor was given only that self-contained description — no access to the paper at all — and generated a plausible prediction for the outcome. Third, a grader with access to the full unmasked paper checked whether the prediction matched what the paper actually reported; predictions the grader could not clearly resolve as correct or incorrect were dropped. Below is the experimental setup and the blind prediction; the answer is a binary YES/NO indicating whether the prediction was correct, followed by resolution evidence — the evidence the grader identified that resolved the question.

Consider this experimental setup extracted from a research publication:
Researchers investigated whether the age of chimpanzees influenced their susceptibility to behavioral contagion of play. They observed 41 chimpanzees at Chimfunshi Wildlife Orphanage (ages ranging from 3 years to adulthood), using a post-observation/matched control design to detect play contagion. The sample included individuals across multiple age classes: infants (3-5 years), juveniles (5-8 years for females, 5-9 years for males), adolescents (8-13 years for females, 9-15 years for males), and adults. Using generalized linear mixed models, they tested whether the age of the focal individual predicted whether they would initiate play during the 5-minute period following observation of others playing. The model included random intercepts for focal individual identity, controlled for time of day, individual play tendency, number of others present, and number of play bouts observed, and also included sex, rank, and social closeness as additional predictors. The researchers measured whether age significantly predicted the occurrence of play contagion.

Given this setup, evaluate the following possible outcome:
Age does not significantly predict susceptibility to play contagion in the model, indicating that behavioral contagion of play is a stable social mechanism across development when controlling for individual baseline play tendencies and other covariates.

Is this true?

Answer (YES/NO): NO